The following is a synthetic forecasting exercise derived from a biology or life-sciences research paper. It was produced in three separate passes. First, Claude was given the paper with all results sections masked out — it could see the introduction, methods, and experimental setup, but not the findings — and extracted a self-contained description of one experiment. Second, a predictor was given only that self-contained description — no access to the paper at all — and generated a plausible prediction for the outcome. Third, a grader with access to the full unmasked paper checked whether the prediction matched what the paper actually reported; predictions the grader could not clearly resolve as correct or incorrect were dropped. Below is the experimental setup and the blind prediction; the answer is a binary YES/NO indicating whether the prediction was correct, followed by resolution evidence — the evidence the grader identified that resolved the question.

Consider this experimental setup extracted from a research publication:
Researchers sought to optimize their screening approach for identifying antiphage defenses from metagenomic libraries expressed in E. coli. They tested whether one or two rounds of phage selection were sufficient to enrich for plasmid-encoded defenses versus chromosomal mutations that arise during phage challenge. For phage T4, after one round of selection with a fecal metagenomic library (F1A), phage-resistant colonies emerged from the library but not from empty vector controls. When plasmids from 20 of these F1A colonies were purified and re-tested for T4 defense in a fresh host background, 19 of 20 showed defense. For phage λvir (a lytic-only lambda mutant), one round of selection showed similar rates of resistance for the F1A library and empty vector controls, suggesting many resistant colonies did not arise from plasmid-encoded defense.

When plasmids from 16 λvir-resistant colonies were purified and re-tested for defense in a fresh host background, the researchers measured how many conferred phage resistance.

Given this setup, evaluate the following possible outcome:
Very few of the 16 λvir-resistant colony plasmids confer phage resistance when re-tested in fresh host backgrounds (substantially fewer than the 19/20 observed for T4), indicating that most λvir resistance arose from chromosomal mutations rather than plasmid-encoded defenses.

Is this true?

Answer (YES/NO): YES